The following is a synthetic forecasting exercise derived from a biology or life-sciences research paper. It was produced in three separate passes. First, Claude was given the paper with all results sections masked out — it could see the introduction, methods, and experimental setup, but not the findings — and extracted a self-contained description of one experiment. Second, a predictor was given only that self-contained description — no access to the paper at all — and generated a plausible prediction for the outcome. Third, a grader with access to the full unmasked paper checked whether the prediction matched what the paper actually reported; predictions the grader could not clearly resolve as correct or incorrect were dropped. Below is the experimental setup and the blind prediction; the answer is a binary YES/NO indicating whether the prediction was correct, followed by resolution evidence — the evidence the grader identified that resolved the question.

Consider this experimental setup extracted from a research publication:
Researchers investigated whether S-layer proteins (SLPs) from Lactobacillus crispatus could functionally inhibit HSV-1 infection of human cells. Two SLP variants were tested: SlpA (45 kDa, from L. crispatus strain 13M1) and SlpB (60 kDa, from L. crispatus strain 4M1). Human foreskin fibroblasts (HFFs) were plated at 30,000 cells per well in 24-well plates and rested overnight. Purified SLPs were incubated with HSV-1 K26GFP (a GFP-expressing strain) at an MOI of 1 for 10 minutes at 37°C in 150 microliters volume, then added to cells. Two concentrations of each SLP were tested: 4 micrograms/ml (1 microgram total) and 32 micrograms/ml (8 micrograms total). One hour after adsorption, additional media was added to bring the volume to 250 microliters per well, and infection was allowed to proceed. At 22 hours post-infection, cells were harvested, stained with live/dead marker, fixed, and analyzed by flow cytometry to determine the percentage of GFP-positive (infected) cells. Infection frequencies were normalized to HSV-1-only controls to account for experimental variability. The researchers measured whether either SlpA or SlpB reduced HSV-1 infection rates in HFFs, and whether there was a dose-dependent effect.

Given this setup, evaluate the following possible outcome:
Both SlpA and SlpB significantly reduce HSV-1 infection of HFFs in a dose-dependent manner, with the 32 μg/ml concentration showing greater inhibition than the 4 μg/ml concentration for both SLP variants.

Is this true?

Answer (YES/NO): YES